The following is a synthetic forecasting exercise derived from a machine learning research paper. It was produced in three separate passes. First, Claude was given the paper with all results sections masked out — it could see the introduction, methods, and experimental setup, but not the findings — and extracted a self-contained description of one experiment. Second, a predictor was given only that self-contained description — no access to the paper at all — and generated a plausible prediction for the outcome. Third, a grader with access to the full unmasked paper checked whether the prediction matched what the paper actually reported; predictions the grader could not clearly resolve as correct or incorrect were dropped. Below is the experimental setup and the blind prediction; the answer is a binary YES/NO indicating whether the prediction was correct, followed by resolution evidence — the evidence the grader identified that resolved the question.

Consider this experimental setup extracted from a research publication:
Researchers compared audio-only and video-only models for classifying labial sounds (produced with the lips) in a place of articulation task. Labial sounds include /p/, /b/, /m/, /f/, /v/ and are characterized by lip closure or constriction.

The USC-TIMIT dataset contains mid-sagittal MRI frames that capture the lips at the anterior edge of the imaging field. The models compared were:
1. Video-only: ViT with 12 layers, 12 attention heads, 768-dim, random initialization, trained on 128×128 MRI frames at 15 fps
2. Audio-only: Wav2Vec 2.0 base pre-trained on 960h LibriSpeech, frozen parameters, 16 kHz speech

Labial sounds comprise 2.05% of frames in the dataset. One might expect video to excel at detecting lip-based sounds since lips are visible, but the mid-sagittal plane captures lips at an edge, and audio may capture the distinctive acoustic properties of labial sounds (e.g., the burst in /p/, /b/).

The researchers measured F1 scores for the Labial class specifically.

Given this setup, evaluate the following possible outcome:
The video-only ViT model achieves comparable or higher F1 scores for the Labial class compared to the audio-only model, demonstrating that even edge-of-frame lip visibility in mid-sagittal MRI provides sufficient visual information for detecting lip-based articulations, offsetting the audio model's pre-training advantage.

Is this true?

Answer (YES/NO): YES